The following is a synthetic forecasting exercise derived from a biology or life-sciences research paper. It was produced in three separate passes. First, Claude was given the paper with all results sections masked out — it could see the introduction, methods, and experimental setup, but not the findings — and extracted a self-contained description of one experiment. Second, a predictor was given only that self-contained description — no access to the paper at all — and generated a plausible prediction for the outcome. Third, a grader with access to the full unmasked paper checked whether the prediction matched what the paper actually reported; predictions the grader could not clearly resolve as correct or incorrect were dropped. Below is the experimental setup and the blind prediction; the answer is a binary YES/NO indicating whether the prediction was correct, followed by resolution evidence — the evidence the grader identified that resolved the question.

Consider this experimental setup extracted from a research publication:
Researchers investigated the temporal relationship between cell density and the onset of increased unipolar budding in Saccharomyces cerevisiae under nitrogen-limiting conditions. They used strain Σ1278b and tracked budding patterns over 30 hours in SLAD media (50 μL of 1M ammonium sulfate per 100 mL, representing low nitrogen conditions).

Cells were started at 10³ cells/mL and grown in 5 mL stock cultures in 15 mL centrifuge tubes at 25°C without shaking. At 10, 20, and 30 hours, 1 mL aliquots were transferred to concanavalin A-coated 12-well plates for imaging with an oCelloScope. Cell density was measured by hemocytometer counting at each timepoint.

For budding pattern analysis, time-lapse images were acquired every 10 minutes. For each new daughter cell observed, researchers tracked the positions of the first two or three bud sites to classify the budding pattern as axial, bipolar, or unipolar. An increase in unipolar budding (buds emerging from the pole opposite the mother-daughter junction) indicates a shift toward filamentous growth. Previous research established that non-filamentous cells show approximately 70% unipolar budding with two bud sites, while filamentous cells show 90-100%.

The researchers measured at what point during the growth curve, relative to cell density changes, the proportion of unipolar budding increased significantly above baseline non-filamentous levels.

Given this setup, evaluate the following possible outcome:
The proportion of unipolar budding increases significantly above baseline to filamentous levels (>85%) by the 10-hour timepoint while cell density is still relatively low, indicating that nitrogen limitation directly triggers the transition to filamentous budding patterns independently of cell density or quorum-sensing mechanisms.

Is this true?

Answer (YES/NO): NO